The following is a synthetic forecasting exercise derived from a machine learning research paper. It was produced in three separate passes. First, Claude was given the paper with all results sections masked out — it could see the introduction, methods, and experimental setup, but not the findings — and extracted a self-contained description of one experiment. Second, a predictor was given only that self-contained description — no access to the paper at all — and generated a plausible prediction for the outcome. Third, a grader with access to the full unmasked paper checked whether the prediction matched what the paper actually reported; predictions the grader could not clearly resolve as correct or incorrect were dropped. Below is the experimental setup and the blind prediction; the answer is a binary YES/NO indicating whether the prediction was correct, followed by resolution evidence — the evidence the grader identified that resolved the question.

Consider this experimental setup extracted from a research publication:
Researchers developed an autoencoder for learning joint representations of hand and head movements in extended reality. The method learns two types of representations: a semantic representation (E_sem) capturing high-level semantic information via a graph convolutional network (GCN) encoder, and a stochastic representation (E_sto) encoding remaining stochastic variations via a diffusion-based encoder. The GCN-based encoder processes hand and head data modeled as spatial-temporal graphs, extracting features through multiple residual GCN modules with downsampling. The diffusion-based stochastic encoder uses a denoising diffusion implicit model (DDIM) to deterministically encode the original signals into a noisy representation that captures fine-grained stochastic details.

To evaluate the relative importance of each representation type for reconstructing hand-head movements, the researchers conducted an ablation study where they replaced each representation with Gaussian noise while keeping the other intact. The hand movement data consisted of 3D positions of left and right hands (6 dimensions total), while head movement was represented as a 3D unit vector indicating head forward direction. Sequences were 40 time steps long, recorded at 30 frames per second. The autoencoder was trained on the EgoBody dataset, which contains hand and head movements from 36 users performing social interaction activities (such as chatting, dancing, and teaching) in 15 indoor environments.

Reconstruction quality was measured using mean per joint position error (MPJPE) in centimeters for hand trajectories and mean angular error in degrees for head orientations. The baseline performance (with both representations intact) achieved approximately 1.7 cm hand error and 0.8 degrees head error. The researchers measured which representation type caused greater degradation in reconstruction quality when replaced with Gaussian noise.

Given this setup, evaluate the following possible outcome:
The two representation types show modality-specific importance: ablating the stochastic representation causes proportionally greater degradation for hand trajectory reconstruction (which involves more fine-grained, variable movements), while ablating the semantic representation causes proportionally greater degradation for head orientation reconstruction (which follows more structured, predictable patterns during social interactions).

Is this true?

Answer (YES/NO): NO